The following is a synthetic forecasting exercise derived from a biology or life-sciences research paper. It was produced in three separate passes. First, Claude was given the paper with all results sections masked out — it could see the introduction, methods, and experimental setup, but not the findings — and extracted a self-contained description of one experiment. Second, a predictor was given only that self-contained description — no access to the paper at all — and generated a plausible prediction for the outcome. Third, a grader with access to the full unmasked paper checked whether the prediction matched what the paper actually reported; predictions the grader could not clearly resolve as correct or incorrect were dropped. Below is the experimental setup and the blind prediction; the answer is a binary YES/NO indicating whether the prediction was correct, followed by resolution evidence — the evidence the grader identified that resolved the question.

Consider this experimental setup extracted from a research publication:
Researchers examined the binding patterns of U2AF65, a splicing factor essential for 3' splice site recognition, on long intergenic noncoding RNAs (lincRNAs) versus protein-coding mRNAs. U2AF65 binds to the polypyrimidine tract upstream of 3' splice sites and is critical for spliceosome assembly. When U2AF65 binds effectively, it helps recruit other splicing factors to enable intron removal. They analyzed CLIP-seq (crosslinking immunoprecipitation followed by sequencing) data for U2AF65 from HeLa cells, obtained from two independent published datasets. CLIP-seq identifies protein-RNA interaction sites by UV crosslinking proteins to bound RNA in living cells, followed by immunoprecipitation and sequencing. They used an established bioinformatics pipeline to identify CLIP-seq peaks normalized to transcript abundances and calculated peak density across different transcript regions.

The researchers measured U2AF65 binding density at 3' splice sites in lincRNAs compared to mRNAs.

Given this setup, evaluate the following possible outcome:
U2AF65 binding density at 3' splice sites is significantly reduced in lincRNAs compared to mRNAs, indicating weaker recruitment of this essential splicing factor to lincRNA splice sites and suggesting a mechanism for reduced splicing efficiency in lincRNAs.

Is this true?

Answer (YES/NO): YES